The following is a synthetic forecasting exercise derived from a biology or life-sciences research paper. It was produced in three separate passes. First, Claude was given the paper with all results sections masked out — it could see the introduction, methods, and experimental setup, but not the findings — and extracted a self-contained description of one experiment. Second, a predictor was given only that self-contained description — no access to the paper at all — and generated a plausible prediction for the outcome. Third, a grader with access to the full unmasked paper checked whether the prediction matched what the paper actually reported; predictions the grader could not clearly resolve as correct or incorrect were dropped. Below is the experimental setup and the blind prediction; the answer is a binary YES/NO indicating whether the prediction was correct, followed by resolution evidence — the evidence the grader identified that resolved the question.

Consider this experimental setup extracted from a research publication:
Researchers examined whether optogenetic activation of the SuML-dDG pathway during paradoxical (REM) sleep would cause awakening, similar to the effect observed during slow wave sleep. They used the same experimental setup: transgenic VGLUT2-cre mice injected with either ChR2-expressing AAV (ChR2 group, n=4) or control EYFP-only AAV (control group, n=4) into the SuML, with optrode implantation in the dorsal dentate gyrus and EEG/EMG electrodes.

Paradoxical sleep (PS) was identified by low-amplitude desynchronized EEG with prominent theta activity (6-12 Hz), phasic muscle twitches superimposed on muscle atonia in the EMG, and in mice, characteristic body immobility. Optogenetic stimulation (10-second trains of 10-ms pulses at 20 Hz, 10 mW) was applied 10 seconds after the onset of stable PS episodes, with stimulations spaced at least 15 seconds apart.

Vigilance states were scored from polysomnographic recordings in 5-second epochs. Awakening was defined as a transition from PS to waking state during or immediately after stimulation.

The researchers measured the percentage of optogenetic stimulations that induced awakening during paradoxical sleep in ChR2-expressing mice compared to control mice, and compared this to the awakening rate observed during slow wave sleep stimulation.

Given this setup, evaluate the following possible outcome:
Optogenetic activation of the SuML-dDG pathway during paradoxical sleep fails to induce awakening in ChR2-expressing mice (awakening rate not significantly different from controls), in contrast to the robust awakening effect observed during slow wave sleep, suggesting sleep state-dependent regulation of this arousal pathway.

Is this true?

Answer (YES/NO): YES